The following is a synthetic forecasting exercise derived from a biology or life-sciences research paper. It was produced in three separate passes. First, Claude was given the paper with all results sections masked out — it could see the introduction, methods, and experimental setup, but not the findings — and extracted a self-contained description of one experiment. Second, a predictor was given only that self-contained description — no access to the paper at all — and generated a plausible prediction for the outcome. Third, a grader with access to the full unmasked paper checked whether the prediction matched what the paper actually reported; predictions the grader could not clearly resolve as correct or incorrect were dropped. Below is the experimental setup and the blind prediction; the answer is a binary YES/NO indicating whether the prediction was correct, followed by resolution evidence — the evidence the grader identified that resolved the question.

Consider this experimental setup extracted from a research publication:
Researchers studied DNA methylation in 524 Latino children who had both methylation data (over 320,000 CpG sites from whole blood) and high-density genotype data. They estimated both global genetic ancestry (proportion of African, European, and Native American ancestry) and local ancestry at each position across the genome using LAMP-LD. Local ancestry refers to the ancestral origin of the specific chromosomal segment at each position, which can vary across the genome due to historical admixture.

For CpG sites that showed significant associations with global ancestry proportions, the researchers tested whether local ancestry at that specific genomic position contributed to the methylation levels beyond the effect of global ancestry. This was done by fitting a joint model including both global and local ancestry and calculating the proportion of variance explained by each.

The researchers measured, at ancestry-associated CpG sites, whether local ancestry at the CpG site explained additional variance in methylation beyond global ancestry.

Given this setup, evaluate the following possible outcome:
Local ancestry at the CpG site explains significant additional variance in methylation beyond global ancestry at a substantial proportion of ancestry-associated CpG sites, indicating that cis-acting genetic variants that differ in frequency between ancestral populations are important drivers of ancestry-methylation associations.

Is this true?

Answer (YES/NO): YES